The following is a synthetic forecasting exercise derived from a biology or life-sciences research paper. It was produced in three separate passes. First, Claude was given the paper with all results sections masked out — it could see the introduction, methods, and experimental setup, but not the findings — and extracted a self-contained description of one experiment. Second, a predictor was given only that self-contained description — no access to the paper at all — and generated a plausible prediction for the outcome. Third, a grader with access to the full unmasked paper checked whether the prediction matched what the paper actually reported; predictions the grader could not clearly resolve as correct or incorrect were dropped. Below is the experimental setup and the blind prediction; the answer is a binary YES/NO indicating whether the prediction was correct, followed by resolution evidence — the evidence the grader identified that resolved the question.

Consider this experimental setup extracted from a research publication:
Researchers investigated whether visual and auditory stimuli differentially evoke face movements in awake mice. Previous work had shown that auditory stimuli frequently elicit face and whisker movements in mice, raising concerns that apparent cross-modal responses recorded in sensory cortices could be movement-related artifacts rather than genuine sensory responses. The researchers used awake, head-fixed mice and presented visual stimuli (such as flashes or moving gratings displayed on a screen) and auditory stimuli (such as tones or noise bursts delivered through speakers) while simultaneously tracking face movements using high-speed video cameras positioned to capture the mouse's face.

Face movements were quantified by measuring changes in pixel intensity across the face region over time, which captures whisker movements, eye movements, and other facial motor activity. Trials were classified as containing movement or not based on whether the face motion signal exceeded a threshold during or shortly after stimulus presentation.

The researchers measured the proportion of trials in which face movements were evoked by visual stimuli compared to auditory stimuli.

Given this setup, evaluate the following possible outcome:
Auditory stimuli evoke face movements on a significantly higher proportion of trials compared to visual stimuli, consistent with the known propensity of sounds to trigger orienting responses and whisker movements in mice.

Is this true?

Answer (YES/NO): YES